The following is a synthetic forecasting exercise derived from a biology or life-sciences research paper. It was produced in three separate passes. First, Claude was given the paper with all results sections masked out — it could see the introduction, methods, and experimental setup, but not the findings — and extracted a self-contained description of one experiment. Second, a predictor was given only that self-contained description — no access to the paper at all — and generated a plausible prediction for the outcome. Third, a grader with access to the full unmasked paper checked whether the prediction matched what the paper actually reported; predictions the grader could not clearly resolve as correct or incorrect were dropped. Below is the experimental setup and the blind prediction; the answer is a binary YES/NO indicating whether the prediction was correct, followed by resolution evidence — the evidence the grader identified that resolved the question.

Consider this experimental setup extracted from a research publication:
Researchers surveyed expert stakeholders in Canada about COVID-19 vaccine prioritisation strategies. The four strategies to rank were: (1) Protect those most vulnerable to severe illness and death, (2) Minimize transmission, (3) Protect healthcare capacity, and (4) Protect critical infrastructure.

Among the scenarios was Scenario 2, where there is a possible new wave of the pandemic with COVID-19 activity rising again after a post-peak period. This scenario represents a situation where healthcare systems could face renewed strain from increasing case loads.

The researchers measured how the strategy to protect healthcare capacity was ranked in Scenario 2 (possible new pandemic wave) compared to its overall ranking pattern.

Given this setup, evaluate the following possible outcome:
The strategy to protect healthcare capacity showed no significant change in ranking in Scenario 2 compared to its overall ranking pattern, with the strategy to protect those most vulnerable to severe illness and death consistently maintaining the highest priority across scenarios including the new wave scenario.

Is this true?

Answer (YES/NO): YES